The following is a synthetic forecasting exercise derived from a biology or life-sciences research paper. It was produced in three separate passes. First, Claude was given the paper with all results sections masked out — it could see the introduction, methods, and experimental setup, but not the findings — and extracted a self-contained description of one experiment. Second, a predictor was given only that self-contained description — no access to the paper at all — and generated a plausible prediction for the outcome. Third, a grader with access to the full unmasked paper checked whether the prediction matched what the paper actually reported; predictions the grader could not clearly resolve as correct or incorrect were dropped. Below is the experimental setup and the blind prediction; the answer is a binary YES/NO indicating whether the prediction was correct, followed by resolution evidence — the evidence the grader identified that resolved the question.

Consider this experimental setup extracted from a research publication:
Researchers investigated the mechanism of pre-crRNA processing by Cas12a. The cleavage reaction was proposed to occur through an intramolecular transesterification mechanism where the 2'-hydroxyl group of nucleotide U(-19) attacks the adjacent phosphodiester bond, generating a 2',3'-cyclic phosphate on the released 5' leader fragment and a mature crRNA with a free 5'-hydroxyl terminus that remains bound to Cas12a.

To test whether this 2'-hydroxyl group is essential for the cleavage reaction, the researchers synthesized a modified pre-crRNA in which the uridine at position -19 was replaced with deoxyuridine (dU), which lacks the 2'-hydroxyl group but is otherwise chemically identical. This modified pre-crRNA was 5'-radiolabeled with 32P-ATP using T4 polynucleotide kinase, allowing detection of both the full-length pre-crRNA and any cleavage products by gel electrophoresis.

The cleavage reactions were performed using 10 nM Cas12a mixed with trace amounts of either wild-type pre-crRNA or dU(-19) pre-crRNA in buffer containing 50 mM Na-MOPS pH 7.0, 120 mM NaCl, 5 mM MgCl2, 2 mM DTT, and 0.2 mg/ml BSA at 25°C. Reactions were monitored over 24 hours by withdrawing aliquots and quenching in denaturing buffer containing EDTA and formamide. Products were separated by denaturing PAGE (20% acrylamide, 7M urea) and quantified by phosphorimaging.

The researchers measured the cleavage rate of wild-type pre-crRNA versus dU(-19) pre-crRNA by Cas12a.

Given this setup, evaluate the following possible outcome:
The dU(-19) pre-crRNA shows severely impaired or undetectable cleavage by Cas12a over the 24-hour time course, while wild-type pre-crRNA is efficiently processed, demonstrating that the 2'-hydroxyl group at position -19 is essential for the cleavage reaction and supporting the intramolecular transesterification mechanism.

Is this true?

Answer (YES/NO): YES